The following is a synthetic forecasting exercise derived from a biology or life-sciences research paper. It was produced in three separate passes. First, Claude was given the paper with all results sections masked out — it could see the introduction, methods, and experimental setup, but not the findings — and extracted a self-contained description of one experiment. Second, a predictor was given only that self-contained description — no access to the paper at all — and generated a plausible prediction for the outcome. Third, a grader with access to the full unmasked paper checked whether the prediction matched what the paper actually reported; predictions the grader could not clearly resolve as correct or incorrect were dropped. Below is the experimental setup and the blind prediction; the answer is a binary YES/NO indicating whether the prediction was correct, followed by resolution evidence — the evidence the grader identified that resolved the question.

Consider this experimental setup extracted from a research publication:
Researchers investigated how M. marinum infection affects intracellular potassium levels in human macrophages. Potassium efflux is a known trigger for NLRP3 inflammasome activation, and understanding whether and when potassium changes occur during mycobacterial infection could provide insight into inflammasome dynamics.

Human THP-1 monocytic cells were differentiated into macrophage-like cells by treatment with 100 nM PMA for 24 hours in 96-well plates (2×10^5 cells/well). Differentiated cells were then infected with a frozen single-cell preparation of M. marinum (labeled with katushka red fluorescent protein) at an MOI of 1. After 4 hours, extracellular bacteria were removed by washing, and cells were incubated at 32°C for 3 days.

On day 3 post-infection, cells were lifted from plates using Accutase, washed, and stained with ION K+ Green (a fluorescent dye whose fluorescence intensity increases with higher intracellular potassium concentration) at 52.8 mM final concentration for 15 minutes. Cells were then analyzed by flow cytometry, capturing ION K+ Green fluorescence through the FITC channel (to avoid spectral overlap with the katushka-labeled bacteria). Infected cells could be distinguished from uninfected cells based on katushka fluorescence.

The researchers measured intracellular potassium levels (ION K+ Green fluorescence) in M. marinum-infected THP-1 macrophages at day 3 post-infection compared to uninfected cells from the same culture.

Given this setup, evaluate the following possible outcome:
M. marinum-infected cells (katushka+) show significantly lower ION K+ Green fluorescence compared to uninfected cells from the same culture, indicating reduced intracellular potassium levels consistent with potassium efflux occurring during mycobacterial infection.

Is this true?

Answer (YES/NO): NO